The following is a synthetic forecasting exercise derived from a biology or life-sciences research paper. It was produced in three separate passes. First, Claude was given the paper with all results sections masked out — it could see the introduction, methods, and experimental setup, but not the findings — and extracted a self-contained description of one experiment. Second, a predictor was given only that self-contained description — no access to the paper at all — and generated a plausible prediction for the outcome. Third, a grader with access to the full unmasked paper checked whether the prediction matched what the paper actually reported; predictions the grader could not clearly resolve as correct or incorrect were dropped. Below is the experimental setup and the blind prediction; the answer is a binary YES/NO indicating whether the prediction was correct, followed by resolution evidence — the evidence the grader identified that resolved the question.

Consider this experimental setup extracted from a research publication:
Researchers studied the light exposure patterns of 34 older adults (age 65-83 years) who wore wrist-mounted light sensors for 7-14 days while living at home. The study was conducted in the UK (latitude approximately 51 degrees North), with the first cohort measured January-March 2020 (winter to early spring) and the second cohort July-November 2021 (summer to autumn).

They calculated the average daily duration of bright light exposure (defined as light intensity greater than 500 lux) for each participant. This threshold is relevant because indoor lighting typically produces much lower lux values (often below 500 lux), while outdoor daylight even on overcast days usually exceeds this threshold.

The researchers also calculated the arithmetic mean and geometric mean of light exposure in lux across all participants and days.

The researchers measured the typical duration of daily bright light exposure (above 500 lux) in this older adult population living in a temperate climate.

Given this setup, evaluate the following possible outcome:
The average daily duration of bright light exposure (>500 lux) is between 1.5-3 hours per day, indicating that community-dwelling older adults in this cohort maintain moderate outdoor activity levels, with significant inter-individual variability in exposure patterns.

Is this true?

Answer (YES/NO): NO